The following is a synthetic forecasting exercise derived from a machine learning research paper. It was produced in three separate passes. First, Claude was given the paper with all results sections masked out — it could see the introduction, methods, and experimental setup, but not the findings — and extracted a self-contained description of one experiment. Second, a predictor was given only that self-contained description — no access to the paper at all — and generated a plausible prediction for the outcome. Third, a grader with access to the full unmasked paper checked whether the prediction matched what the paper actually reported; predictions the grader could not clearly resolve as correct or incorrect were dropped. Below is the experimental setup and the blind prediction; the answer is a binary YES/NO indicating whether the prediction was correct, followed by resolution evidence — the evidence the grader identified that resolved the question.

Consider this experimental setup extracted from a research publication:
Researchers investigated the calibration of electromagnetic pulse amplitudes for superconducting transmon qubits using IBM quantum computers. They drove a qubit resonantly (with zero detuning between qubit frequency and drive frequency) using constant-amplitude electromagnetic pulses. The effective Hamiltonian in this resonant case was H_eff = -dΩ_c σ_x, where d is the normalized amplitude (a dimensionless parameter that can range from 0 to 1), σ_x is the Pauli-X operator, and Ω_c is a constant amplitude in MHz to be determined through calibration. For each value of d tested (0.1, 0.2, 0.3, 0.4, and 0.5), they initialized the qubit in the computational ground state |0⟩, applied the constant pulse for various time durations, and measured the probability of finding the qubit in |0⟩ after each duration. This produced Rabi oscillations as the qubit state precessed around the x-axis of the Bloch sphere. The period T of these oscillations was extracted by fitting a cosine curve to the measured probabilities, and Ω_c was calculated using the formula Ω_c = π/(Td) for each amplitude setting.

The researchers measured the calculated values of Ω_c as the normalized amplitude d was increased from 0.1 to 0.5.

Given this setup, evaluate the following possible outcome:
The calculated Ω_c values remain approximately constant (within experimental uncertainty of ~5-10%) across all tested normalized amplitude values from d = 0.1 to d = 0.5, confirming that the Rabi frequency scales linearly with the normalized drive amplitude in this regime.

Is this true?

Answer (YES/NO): NO